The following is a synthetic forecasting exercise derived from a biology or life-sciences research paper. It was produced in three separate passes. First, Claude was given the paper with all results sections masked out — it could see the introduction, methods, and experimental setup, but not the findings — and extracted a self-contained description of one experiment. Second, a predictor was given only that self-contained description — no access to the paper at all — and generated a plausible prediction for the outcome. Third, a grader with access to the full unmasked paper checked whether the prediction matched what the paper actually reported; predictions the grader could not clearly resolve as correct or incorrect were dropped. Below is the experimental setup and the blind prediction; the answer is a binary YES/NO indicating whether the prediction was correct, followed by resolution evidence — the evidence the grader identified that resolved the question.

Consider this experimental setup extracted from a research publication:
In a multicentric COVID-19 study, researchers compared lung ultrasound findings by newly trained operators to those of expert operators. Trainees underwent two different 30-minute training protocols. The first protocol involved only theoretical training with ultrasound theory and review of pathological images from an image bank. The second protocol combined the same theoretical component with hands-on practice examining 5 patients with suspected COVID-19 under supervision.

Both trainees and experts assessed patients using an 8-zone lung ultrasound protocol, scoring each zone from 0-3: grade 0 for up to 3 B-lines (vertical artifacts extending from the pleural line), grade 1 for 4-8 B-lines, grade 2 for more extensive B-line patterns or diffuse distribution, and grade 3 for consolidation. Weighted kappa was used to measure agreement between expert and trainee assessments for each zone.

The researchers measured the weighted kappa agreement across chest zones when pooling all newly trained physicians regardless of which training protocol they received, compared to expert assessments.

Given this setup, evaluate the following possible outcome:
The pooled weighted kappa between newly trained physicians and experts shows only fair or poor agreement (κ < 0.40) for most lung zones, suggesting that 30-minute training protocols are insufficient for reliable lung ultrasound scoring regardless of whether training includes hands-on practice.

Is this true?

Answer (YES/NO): NO